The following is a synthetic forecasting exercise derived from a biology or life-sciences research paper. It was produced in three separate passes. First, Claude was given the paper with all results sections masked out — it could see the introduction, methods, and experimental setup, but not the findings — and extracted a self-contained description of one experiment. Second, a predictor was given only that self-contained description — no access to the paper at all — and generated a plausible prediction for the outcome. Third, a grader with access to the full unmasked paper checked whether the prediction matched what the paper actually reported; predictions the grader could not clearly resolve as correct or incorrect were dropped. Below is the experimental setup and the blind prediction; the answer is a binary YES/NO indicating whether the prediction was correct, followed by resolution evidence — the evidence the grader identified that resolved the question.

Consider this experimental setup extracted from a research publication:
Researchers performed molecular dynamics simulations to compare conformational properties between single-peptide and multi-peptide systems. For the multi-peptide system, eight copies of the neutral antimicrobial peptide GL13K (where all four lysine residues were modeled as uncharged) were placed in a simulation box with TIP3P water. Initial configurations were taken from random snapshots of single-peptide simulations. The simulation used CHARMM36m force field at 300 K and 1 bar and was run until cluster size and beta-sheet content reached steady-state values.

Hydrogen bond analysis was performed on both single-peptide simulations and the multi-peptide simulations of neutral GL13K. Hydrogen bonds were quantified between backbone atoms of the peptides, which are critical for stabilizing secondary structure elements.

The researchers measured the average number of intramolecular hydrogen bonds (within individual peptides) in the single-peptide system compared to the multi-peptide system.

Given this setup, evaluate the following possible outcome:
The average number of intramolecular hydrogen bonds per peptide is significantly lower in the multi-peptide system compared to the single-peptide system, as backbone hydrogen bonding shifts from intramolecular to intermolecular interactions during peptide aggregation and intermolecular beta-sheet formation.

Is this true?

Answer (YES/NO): NO